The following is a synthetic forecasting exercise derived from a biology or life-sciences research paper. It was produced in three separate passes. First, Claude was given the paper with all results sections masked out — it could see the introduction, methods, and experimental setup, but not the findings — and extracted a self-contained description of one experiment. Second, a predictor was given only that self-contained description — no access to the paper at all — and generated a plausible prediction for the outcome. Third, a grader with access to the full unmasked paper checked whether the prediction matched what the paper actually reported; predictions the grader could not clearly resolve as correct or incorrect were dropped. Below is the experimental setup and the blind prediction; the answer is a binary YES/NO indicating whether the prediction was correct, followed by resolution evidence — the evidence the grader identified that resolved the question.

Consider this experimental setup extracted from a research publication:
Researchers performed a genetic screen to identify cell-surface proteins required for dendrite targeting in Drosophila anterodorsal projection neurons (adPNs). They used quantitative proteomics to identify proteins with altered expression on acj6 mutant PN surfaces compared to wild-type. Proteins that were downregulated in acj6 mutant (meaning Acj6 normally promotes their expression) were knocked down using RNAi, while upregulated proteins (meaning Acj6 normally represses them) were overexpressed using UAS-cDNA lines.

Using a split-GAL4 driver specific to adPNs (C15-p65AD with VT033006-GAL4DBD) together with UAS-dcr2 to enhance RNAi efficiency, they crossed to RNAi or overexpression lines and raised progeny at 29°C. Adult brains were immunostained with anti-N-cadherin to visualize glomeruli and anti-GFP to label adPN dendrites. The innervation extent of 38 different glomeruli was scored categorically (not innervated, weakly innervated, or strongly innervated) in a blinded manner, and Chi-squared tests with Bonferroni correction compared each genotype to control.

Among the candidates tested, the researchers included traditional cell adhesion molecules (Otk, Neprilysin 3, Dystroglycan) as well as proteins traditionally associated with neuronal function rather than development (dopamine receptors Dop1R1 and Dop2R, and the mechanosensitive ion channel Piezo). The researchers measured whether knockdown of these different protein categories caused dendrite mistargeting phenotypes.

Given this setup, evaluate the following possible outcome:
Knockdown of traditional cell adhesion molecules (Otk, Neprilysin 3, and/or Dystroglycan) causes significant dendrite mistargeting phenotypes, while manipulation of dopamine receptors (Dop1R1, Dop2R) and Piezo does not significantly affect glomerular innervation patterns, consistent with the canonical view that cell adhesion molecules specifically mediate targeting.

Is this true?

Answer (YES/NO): NO